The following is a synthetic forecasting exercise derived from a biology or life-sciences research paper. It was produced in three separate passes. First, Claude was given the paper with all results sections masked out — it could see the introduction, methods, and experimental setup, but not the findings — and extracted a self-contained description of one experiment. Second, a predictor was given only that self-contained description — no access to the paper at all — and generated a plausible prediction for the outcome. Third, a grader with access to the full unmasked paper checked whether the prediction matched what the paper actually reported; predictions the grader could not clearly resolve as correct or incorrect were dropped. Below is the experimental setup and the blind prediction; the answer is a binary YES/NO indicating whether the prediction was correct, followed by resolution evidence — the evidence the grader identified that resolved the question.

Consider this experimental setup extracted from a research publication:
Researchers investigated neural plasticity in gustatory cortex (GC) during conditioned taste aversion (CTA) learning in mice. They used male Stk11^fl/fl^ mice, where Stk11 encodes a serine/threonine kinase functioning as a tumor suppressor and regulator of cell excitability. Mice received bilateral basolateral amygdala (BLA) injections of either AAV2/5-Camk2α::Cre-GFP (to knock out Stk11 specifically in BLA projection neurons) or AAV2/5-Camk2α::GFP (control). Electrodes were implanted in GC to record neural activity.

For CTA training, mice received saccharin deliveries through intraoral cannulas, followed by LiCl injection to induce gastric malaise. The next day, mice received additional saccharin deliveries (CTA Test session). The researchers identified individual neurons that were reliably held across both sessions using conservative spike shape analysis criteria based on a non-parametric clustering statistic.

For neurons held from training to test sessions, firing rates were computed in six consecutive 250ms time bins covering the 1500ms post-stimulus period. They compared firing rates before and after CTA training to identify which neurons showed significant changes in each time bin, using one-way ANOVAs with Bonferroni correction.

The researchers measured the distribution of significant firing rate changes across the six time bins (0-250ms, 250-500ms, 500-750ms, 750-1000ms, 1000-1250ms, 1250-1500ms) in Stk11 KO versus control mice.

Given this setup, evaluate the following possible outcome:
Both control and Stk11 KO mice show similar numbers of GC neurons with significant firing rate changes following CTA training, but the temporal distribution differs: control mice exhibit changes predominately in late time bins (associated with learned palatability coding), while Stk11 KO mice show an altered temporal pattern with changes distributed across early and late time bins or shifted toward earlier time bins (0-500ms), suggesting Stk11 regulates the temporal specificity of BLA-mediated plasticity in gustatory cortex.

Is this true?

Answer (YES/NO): YES